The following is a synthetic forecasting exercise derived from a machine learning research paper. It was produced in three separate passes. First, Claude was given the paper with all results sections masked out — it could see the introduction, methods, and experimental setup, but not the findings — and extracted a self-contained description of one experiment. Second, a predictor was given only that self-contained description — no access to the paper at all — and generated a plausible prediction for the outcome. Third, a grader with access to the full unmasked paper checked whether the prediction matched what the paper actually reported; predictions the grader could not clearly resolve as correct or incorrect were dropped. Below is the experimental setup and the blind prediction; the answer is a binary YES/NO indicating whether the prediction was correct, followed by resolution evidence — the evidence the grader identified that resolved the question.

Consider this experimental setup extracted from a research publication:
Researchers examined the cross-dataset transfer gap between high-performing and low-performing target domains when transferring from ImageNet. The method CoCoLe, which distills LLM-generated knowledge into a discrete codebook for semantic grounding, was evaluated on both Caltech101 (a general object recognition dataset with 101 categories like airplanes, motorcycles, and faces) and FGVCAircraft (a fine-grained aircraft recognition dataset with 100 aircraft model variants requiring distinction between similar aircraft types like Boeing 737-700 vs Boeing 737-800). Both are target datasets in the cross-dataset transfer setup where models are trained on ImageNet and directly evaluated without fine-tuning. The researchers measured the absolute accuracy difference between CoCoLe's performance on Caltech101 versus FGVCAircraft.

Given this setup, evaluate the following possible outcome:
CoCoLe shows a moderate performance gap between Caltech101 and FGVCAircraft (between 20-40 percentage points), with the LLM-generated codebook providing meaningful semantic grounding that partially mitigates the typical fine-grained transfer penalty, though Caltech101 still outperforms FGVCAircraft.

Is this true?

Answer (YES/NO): NO